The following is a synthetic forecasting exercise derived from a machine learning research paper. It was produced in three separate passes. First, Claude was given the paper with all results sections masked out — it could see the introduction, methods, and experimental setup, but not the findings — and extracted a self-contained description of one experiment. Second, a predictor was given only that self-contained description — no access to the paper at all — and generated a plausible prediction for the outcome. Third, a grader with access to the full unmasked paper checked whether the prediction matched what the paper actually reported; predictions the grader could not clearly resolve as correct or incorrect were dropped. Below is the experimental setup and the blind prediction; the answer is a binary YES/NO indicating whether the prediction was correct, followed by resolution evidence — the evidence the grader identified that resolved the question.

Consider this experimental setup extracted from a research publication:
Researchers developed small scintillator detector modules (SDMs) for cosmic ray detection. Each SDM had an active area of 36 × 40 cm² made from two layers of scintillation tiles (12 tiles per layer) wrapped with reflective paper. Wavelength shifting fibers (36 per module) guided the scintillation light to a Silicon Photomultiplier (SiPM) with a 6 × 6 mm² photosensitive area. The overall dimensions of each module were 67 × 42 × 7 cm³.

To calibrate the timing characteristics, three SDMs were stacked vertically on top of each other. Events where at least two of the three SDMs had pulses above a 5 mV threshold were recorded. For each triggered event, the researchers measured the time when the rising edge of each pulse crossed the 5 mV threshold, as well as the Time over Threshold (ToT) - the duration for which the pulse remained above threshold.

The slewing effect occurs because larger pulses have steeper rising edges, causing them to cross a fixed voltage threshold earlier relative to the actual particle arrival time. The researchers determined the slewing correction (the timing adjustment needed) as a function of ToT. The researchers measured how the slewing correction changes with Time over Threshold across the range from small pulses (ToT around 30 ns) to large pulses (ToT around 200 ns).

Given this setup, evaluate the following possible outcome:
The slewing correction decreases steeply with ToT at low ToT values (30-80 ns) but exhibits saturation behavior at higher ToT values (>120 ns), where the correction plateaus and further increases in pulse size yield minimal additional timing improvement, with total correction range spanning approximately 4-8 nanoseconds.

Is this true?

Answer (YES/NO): NO